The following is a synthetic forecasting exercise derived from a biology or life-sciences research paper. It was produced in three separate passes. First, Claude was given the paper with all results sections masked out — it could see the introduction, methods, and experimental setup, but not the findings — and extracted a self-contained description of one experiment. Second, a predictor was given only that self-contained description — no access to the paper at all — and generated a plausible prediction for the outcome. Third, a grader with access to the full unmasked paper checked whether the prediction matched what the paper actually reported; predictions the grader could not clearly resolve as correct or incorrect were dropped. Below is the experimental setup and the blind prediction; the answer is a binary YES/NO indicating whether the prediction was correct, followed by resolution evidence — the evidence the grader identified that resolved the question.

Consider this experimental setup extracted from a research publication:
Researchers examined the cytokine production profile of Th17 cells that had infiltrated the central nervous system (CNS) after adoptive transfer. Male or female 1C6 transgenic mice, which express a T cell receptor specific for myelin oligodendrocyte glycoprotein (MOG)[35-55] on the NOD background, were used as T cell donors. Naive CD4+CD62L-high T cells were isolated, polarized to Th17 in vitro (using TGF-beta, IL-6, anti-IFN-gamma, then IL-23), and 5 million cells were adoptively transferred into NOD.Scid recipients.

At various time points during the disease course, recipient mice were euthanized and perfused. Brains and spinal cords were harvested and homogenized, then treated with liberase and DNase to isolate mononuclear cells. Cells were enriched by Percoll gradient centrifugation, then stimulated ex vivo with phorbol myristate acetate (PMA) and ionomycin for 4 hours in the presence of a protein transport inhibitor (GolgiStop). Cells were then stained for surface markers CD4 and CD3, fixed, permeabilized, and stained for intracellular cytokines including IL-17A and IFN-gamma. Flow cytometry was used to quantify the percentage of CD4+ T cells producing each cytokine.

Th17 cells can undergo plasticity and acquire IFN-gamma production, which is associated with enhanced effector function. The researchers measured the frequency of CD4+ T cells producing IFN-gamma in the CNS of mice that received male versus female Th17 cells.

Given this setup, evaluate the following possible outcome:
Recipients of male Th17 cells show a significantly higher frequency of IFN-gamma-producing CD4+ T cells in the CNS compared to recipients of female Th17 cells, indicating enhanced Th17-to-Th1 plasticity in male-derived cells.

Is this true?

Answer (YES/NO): NO